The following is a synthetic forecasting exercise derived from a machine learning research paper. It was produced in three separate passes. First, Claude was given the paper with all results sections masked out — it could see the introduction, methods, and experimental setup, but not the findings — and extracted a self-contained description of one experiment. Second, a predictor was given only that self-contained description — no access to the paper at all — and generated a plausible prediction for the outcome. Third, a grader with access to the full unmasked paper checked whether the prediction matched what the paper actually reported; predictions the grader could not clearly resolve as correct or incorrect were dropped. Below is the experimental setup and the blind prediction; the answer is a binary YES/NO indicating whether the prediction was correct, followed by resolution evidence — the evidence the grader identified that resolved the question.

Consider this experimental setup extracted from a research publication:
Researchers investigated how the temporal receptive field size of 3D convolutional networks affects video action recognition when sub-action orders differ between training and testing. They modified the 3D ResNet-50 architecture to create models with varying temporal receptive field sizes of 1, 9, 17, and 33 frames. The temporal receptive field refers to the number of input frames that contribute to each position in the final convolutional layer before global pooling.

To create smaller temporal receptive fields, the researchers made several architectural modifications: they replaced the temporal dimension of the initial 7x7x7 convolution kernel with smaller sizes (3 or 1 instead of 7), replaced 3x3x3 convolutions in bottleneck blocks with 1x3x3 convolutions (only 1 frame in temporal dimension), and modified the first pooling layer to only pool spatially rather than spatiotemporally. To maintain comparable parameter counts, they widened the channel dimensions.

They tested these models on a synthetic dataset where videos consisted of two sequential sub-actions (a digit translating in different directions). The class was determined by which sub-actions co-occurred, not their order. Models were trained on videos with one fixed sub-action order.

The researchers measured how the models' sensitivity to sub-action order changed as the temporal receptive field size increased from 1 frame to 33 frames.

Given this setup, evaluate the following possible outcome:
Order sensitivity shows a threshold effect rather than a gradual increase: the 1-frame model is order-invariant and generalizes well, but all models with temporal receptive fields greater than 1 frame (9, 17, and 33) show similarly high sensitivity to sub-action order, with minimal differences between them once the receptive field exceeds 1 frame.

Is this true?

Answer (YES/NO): NO